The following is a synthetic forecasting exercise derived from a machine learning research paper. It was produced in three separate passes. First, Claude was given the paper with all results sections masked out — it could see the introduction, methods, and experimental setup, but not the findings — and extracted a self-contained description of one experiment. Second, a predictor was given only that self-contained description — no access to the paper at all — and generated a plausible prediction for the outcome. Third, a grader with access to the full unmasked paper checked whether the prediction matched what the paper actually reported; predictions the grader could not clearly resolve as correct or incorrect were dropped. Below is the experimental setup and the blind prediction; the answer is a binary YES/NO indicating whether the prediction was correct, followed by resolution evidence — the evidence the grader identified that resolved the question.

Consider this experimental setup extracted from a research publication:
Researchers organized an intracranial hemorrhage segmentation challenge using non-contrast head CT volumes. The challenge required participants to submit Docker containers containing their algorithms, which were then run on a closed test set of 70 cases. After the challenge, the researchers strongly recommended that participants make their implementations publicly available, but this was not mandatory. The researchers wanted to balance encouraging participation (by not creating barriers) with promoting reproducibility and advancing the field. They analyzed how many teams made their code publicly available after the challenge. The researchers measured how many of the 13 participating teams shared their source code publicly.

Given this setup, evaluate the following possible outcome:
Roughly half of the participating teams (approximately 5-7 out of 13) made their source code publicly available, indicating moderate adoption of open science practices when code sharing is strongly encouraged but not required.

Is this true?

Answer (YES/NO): NO